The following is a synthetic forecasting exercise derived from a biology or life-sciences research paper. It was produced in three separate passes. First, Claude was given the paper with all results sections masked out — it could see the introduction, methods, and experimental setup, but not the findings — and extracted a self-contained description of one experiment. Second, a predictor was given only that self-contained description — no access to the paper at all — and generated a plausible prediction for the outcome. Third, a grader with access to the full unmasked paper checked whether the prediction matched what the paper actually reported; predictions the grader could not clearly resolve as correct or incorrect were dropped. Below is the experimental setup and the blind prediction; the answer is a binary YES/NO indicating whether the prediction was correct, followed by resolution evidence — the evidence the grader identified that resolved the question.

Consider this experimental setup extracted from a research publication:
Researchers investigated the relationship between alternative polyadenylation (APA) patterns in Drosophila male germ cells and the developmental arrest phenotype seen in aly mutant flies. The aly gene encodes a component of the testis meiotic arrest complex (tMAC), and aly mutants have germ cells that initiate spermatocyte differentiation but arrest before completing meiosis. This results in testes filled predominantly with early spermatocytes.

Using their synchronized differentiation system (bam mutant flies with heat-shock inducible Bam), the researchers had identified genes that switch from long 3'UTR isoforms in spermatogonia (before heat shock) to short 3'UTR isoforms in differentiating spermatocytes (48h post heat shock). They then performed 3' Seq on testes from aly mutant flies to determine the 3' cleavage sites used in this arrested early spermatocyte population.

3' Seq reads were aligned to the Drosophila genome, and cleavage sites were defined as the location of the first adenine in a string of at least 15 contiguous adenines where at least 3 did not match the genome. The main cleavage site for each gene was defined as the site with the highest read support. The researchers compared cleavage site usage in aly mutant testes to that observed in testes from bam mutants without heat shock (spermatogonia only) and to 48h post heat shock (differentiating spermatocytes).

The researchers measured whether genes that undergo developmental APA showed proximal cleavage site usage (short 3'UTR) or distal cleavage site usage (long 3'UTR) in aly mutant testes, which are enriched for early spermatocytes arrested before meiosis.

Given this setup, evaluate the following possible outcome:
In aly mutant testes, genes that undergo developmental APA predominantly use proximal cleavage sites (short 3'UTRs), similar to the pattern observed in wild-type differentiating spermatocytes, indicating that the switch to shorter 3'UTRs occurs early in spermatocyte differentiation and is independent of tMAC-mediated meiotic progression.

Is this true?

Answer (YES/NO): YES